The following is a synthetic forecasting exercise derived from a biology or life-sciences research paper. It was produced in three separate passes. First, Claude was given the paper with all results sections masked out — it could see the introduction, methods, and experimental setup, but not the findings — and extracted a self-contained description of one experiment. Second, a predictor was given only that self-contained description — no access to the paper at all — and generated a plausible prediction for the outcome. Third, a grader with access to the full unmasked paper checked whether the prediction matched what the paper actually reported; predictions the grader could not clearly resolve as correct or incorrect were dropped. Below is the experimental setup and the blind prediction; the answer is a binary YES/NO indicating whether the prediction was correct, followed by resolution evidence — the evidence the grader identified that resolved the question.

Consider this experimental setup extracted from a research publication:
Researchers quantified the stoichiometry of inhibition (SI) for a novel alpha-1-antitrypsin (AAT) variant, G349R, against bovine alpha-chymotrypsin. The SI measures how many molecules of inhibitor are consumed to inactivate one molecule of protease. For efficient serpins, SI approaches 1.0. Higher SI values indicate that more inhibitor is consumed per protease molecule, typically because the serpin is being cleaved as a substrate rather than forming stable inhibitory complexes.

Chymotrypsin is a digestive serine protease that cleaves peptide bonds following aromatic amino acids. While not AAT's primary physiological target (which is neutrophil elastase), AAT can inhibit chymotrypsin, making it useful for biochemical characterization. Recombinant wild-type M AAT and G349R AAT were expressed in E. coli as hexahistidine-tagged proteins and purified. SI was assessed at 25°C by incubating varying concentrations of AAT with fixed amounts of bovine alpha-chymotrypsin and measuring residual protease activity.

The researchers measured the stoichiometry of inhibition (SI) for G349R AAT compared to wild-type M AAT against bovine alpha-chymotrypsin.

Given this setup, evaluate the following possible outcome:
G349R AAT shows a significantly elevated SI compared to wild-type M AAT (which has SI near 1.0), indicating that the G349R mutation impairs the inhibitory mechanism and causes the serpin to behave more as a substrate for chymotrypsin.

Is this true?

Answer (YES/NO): YES